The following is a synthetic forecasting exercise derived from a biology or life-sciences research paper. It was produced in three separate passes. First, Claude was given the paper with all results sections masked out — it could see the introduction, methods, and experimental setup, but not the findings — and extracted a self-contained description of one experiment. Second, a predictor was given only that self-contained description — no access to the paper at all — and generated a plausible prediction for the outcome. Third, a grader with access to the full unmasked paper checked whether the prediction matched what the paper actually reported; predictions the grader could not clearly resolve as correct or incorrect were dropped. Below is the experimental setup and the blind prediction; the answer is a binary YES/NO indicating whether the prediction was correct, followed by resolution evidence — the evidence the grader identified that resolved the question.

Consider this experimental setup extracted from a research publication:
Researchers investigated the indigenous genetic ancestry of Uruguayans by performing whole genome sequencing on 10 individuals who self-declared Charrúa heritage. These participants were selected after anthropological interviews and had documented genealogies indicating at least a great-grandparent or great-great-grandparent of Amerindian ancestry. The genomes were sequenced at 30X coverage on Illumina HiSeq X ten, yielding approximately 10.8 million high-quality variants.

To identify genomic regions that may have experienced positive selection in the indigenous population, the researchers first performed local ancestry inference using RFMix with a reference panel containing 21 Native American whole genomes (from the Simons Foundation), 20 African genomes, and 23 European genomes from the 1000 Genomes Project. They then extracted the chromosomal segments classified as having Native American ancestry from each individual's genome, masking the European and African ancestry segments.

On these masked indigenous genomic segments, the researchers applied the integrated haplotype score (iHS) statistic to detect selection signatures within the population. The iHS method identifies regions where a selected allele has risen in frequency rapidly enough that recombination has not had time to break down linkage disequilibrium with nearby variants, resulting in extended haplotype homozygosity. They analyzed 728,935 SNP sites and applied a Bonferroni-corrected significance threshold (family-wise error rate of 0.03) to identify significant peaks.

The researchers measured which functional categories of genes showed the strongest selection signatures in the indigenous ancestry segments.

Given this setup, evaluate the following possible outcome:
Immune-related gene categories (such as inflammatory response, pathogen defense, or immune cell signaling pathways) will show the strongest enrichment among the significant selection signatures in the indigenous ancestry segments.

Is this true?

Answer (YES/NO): YES